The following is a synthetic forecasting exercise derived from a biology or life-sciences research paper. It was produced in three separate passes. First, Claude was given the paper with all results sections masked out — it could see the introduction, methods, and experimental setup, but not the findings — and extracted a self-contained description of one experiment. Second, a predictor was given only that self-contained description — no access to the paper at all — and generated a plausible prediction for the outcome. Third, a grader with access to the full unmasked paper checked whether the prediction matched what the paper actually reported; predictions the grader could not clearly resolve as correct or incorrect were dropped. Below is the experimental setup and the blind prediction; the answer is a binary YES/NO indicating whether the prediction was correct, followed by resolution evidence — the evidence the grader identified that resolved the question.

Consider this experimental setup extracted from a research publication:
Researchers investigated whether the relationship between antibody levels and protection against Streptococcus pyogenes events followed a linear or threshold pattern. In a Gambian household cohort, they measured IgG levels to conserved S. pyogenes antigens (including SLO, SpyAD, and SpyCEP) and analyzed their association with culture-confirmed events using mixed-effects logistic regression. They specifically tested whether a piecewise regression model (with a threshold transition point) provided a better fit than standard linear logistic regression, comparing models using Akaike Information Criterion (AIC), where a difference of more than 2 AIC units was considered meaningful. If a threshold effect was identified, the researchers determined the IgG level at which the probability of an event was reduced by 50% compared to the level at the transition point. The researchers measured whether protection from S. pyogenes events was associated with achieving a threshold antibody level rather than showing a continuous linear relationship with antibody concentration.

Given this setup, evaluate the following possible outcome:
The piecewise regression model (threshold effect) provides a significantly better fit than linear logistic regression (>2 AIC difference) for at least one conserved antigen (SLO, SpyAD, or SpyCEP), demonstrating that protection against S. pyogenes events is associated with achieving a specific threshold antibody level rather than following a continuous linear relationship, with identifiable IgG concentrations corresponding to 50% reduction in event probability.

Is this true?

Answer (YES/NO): YES